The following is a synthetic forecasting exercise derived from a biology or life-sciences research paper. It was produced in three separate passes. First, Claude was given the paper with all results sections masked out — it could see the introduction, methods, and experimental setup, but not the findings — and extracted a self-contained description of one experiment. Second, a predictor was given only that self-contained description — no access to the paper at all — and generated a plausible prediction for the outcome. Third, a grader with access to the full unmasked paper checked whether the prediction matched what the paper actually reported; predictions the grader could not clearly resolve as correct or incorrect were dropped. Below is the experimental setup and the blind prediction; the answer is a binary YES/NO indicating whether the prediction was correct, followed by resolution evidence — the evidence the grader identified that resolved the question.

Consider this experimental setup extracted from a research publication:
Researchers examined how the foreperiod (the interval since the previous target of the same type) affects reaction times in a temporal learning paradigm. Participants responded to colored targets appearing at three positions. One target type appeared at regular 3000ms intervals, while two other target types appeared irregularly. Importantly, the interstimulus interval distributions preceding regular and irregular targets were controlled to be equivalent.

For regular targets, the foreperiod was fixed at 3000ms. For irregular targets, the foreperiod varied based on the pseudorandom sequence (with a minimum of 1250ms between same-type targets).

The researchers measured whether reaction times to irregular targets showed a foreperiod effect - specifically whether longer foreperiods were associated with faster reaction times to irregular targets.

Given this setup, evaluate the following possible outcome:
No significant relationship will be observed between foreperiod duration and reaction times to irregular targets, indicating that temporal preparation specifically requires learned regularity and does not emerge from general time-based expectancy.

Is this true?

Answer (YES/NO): NO